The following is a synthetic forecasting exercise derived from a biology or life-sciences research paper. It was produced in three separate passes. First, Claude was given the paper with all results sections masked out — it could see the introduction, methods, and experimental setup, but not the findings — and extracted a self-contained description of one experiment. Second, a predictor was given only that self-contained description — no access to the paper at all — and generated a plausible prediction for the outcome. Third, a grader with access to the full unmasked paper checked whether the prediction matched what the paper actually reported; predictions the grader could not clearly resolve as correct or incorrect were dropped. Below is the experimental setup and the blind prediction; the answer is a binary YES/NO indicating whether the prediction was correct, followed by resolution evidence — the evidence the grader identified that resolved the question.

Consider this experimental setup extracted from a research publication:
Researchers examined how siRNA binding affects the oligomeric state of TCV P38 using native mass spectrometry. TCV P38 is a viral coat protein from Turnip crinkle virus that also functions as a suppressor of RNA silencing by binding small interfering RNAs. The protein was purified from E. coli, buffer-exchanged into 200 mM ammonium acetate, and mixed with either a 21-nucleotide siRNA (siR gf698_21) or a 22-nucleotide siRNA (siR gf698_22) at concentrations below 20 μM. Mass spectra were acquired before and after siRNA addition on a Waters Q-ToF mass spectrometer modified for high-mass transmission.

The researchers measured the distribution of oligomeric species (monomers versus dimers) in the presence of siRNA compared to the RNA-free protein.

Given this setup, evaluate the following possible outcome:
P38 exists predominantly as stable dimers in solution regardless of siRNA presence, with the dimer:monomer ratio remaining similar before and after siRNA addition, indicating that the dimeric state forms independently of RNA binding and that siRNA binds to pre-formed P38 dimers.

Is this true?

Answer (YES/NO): NO